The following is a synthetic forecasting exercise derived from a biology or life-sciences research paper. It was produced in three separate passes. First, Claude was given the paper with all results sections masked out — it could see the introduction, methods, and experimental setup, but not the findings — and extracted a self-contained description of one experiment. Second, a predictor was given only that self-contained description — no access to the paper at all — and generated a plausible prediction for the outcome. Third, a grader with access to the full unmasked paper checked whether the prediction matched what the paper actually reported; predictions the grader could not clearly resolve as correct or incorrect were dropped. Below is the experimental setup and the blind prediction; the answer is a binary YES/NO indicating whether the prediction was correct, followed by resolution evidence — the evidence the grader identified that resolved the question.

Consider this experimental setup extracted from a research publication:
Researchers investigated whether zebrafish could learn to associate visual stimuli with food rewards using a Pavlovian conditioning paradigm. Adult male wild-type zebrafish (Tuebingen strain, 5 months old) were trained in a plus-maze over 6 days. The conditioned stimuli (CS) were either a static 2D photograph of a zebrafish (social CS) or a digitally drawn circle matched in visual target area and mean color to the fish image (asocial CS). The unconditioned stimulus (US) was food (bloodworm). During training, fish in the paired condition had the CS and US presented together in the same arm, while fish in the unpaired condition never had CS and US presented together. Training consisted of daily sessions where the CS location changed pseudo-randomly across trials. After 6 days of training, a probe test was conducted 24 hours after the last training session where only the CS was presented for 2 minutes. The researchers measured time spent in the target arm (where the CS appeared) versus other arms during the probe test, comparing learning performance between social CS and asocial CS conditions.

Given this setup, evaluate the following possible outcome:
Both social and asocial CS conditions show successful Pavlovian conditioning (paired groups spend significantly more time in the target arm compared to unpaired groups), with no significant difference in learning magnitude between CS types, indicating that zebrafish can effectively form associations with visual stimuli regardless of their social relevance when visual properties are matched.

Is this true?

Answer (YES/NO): YES